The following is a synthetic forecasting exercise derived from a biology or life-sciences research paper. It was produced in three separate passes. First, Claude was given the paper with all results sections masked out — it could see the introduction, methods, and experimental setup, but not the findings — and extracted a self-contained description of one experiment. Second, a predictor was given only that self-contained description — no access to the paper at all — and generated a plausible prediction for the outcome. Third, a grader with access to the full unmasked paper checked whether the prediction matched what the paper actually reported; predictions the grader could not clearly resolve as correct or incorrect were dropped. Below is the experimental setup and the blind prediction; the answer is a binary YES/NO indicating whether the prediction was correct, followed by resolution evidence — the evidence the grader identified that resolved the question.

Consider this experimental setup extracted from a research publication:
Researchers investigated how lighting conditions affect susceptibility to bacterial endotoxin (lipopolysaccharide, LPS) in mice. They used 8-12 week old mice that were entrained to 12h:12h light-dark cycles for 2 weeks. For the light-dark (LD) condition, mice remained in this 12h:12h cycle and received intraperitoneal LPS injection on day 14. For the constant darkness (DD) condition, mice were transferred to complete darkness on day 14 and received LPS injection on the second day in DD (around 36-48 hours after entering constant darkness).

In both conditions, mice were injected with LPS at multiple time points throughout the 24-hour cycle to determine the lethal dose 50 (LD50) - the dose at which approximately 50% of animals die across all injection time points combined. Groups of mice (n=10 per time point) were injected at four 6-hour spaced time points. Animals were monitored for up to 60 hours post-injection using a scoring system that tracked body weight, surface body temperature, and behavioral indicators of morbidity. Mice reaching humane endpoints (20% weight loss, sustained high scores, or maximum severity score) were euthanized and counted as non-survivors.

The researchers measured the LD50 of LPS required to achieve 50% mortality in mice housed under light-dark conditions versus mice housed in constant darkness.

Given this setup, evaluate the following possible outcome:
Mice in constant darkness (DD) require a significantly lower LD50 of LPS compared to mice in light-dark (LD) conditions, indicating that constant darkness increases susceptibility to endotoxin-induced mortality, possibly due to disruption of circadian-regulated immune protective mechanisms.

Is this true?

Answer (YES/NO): YES